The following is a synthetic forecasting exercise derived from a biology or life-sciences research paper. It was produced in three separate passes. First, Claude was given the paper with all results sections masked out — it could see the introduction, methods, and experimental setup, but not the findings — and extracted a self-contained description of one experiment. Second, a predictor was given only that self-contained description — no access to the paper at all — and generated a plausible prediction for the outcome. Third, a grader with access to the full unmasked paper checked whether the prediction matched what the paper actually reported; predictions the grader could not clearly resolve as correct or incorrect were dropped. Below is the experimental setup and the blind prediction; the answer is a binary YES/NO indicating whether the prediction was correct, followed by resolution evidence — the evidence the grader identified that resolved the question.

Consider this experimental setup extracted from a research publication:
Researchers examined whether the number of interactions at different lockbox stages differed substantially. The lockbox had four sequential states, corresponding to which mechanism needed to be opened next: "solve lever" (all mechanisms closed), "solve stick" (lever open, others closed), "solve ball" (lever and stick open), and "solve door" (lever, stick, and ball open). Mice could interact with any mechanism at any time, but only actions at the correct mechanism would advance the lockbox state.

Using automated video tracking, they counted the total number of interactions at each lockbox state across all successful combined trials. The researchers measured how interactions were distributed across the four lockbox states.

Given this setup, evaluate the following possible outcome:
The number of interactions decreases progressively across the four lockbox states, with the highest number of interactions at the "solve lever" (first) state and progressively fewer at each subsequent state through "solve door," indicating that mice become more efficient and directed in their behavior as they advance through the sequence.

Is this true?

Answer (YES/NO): NO